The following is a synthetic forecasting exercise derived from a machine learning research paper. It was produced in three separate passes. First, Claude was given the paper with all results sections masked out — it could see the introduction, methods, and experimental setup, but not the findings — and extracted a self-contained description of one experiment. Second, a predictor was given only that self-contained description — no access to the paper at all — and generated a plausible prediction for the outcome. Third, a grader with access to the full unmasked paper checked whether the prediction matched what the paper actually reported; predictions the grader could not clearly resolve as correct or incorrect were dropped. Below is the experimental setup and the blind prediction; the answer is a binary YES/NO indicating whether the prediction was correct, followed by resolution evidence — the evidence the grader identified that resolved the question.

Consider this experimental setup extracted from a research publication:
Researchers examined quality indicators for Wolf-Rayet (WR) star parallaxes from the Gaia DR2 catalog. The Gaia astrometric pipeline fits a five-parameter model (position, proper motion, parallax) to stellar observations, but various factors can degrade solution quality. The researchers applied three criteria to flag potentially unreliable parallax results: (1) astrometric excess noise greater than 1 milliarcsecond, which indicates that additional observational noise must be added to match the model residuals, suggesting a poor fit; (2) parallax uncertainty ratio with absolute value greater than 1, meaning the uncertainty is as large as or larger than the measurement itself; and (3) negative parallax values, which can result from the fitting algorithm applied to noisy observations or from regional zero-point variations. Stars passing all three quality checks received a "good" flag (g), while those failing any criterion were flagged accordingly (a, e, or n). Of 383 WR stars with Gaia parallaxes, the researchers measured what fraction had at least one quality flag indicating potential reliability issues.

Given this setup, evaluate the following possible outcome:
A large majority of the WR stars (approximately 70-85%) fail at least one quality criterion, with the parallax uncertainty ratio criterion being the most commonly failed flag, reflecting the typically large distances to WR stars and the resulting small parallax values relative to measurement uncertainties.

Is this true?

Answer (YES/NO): NO